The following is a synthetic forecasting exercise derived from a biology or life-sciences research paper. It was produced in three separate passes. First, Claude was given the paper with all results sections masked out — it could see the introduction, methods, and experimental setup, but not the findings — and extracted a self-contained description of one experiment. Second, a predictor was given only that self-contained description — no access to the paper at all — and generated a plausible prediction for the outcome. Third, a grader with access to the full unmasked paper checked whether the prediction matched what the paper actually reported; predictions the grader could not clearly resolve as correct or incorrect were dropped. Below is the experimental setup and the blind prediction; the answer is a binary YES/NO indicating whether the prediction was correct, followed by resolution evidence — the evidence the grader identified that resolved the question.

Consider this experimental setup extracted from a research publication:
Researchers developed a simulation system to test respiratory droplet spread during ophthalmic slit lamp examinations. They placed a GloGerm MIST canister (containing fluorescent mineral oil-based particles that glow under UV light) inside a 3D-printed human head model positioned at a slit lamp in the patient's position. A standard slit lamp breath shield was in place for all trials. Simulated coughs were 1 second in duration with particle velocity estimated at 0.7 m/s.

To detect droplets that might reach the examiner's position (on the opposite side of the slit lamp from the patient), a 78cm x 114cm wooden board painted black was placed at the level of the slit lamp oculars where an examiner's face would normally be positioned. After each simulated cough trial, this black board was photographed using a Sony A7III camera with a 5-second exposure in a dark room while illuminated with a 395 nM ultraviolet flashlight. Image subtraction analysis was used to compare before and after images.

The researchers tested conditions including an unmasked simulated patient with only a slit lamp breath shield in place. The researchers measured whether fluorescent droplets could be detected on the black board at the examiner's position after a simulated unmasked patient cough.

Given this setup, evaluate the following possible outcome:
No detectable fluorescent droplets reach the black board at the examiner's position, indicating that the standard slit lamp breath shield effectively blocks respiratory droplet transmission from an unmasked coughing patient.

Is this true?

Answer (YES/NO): NO